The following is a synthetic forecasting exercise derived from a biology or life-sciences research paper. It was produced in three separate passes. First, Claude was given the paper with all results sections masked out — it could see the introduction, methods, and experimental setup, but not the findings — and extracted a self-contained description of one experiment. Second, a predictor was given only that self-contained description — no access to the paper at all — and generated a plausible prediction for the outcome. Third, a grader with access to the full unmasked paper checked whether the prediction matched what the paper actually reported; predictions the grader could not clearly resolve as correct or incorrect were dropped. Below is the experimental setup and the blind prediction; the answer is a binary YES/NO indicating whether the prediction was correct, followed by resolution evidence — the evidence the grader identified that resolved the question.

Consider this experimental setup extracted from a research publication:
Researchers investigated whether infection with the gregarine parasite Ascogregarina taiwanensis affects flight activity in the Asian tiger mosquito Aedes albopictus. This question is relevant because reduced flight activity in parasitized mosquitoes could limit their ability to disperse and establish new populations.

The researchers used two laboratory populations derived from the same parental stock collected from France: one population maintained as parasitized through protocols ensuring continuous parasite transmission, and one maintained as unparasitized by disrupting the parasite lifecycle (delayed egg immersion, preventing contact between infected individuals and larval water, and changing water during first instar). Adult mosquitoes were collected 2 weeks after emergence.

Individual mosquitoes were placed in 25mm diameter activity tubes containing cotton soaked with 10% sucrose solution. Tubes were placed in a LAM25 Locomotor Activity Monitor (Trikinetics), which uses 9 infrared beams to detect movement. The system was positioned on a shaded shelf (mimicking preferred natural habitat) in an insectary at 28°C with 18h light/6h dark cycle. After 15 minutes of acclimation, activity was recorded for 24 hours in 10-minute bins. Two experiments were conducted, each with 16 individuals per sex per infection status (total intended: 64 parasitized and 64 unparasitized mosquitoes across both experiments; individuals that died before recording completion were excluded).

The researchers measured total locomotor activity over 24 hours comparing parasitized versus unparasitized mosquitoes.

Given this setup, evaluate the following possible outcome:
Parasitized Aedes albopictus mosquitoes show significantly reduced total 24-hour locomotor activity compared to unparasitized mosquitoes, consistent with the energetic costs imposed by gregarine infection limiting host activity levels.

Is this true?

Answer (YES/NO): NO